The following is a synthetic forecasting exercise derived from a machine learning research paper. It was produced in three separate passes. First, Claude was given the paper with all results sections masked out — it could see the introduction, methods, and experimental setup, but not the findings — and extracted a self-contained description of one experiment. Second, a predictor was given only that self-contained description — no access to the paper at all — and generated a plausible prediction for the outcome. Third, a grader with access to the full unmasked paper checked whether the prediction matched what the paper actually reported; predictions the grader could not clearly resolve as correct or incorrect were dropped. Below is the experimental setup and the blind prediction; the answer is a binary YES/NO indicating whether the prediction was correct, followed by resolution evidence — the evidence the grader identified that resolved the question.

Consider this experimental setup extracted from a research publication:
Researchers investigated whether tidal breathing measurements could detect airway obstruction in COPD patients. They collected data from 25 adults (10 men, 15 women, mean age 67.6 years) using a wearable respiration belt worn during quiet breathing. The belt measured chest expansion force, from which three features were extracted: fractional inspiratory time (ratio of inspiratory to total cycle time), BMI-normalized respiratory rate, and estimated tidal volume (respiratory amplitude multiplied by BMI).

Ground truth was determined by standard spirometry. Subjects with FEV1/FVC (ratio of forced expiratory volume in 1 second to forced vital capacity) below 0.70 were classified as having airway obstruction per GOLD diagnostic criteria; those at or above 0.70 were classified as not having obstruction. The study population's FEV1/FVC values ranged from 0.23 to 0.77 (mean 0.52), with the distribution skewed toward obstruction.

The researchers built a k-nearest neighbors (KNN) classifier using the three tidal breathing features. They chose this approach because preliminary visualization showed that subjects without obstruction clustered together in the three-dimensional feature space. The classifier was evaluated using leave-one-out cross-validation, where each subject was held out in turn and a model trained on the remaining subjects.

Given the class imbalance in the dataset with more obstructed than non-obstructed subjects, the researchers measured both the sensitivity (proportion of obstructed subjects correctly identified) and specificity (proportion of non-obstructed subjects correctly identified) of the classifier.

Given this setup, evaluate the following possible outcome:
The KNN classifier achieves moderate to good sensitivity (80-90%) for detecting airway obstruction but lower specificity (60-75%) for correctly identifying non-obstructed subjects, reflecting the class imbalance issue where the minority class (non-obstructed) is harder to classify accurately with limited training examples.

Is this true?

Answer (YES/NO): NO